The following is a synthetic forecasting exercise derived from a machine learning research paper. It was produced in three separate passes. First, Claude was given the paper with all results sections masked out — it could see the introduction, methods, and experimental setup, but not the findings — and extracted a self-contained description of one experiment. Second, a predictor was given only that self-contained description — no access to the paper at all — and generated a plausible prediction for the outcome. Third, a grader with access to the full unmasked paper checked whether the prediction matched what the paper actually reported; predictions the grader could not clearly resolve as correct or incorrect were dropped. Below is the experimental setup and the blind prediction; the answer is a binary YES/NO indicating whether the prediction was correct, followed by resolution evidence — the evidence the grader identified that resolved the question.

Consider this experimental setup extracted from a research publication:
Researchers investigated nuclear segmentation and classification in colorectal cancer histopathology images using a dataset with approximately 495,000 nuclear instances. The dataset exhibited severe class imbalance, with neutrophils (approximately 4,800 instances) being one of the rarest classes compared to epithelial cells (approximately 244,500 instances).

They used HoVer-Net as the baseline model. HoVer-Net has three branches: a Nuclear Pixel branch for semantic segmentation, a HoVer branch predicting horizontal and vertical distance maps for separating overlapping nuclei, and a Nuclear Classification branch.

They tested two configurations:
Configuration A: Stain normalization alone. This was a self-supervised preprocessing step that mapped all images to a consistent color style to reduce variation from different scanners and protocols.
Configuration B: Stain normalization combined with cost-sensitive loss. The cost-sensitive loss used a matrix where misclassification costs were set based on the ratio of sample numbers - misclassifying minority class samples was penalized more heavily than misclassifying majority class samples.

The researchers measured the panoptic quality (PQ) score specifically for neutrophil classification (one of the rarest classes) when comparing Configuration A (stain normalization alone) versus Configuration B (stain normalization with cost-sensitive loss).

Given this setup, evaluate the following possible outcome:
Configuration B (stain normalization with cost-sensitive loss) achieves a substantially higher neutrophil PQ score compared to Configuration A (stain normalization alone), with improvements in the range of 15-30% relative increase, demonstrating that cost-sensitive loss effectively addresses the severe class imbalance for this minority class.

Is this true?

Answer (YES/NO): NO